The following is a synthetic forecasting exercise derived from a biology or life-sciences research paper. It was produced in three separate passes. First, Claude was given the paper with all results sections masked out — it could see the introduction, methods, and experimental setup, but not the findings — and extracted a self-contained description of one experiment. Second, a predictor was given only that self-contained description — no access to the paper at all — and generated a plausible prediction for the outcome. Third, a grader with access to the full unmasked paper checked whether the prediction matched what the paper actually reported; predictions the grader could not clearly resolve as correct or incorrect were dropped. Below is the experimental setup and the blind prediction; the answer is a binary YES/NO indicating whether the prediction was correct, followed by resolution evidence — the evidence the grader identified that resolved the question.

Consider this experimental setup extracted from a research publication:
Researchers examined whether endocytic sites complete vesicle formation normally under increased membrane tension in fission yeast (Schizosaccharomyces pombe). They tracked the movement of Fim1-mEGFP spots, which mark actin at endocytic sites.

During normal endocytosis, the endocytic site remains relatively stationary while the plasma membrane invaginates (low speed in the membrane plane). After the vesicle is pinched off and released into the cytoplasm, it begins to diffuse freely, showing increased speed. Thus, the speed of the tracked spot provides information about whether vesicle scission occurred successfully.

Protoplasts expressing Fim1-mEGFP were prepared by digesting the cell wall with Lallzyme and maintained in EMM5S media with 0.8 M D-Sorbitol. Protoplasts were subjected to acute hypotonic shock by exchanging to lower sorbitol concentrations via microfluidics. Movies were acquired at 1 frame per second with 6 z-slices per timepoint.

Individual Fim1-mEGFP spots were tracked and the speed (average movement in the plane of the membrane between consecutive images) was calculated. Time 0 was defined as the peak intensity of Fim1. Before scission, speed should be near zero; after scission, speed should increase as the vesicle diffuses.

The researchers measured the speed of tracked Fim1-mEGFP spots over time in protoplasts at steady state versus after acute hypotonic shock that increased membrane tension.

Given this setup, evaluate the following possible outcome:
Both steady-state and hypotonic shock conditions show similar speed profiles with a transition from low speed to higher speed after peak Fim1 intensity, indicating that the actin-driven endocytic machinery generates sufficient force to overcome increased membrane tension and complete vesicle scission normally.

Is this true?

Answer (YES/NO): YES